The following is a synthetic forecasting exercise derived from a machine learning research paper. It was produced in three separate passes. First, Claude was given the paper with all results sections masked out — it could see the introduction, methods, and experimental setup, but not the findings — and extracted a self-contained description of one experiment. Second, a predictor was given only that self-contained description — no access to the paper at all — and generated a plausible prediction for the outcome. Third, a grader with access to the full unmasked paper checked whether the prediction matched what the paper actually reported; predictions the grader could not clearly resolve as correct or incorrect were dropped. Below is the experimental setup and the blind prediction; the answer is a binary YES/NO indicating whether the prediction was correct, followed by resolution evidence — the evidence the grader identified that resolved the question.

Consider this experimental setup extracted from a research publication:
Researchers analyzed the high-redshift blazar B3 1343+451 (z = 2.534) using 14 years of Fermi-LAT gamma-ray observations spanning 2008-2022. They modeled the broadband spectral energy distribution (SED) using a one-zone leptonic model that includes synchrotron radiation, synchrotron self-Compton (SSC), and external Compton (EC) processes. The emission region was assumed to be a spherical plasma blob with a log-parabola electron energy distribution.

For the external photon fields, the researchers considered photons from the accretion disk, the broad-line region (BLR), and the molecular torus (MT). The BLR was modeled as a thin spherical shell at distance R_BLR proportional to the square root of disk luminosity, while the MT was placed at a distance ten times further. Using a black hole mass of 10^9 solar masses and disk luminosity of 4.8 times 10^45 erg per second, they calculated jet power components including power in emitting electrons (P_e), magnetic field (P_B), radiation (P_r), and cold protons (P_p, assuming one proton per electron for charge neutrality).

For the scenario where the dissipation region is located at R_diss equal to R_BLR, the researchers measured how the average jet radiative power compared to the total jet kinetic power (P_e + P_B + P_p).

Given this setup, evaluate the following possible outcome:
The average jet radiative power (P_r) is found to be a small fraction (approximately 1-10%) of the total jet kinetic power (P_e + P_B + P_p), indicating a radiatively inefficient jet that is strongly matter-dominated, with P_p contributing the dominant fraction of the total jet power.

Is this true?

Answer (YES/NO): NO